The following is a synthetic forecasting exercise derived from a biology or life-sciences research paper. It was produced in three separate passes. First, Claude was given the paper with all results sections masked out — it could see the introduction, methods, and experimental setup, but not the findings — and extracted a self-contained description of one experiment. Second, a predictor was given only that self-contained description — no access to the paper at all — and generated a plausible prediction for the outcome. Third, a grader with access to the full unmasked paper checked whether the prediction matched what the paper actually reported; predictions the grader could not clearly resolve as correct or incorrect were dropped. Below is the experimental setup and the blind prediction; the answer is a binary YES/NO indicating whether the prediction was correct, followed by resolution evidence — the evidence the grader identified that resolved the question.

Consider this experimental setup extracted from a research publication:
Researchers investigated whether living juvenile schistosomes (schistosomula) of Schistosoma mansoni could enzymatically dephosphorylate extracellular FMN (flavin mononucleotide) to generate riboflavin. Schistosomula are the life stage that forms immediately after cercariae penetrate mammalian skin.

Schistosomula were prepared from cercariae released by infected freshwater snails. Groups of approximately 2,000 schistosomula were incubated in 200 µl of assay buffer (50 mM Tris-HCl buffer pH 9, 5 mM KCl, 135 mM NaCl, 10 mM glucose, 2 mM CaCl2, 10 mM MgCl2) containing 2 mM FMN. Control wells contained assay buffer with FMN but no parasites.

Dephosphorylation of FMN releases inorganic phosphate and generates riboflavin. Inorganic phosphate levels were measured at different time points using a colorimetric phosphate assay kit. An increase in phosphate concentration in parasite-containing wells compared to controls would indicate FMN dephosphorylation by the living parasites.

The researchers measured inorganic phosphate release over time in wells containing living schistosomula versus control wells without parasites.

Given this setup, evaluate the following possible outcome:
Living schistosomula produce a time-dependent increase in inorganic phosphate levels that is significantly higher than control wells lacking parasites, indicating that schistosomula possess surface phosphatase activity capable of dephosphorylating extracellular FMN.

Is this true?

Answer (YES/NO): YES